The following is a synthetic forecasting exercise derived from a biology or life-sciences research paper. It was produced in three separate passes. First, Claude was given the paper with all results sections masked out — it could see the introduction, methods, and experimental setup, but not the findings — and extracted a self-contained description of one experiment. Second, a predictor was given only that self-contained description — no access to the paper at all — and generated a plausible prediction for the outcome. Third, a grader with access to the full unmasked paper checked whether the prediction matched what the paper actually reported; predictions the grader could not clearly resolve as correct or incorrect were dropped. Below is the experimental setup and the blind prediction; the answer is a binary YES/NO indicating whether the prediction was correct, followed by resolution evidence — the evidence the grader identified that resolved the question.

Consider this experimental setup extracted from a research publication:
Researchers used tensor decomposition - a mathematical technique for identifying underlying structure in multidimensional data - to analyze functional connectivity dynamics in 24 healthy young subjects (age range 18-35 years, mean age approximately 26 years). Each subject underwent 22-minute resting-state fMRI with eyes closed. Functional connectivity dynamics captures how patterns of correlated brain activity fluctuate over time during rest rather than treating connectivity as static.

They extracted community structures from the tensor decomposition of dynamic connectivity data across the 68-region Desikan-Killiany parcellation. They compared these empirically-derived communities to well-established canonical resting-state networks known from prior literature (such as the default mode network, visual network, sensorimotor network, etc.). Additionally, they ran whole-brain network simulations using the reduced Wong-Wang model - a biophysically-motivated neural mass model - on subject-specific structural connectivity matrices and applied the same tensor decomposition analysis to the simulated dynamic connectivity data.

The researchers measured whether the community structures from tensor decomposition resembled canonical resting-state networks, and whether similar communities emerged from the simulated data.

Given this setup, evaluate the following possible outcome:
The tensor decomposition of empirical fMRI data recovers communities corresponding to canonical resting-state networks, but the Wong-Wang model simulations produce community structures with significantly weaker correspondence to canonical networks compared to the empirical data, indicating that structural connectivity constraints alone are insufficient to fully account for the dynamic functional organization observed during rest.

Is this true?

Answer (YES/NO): NO